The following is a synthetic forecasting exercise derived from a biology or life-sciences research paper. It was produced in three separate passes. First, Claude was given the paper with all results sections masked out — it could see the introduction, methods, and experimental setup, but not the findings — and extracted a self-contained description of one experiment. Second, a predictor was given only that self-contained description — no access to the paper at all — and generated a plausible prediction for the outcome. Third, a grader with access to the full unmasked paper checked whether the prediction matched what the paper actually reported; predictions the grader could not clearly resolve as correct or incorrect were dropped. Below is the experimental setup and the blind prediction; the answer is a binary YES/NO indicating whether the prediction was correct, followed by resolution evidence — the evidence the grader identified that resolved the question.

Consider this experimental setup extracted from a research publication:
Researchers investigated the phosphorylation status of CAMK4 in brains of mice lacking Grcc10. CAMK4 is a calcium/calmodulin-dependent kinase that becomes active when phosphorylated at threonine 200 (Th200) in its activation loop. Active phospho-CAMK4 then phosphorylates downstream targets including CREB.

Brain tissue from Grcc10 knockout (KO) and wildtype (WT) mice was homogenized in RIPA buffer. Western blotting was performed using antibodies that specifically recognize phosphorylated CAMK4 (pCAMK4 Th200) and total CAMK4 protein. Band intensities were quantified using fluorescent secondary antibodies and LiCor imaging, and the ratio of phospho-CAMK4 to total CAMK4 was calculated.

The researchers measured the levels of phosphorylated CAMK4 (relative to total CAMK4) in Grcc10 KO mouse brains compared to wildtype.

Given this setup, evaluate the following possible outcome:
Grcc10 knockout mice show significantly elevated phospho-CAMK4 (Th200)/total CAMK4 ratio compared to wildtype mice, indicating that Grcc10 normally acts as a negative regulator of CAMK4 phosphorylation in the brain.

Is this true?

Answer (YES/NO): NO